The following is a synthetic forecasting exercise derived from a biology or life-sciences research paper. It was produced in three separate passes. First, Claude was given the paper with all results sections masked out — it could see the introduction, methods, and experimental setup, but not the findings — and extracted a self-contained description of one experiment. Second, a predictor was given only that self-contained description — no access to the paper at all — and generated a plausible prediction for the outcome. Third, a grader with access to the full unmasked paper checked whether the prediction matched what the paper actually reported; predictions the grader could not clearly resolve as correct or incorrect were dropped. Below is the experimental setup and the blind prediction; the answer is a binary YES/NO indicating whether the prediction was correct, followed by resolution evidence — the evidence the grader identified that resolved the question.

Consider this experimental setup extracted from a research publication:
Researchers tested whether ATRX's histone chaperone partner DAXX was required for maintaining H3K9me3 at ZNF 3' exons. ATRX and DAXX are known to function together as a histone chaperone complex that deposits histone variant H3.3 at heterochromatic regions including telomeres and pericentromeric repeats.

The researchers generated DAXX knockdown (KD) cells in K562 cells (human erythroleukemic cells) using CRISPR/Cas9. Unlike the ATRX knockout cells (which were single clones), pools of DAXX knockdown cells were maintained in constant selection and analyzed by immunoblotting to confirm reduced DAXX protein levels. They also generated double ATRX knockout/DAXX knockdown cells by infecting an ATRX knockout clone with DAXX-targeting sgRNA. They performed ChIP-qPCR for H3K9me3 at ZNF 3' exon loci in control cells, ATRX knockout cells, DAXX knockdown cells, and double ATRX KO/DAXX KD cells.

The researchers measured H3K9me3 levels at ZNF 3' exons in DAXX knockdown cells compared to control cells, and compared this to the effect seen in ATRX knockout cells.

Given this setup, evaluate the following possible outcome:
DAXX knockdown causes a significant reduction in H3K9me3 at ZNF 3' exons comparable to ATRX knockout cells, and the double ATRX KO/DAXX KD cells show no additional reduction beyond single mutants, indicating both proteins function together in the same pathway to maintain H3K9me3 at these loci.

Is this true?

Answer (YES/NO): NO